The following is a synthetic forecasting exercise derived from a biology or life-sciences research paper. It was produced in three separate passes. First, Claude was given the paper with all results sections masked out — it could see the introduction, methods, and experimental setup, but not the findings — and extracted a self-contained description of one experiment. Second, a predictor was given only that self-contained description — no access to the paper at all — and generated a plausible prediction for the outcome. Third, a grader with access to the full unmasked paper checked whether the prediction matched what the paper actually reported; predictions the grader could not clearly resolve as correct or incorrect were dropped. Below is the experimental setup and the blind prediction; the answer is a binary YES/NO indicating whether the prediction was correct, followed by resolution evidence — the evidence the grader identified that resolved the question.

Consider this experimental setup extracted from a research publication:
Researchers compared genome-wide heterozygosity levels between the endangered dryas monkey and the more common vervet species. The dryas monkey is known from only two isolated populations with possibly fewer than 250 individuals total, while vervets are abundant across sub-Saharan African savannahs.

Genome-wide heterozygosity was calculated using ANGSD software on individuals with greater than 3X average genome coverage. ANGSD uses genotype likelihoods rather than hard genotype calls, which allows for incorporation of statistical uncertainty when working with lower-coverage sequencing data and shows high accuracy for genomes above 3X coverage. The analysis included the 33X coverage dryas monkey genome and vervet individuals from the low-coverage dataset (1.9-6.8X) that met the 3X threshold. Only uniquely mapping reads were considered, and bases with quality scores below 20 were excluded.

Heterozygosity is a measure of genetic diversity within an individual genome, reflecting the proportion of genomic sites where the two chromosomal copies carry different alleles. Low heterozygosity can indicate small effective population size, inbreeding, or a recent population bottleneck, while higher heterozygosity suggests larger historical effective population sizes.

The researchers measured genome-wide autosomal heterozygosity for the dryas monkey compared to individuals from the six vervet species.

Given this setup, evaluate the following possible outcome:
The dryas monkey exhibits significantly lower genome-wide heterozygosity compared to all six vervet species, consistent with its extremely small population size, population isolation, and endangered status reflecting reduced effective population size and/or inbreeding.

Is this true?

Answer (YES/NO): NO